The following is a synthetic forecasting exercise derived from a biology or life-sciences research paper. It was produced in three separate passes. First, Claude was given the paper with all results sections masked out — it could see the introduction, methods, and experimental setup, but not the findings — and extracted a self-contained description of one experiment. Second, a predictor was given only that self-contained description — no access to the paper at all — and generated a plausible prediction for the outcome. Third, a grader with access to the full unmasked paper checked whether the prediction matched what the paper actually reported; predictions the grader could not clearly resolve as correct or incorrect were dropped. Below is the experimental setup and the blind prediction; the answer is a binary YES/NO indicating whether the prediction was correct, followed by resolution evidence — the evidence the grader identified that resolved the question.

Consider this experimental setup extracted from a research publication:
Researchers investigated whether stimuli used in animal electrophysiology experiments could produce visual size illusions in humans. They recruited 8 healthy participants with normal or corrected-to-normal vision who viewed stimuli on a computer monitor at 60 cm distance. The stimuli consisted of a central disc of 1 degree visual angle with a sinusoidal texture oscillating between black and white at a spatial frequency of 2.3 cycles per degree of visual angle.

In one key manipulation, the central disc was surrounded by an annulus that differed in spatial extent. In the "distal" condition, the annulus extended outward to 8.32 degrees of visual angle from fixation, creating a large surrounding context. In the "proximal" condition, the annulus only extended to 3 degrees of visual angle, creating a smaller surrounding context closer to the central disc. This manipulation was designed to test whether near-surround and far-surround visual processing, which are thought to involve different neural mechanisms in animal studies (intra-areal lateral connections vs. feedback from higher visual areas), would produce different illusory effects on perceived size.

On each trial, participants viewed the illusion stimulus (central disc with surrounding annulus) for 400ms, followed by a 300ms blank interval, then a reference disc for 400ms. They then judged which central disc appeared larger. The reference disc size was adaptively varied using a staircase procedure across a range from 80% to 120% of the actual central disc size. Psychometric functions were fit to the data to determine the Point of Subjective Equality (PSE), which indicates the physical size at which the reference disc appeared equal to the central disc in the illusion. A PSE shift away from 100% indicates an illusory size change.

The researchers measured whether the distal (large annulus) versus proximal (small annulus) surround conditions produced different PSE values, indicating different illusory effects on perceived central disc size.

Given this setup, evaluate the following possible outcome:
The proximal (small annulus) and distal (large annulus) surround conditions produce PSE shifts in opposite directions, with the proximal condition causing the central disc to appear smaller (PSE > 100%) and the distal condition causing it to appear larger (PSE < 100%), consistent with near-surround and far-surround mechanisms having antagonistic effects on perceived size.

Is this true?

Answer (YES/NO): NO